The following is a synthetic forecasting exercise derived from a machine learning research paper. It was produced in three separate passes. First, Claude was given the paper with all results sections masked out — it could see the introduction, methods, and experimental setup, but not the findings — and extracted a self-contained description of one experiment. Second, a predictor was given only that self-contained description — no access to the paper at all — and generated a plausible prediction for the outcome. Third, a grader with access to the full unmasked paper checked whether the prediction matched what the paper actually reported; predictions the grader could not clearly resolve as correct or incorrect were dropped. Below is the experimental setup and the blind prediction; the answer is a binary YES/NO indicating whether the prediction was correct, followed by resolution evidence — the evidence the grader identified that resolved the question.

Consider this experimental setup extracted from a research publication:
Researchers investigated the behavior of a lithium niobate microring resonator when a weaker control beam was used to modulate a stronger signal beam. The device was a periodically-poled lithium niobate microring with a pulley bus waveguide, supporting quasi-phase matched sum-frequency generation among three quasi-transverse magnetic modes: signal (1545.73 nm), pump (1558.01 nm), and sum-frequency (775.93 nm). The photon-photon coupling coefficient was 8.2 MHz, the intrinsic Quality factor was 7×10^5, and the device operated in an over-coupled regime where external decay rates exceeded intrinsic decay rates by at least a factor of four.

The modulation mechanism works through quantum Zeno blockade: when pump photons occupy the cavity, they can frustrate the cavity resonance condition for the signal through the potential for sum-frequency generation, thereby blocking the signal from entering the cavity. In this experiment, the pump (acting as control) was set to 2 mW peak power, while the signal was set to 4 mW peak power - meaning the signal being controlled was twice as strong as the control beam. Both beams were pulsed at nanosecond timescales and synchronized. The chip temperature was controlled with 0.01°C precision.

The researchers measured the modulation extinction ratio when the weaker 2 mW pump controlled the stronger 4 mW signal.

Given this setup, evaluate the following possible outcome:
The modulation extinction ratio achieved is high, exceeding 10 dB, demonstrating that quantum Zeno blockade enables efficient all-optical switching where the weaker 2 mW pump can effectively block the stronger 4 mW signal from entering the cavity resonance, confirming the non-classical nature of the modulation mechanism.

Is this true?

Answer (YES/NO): NO